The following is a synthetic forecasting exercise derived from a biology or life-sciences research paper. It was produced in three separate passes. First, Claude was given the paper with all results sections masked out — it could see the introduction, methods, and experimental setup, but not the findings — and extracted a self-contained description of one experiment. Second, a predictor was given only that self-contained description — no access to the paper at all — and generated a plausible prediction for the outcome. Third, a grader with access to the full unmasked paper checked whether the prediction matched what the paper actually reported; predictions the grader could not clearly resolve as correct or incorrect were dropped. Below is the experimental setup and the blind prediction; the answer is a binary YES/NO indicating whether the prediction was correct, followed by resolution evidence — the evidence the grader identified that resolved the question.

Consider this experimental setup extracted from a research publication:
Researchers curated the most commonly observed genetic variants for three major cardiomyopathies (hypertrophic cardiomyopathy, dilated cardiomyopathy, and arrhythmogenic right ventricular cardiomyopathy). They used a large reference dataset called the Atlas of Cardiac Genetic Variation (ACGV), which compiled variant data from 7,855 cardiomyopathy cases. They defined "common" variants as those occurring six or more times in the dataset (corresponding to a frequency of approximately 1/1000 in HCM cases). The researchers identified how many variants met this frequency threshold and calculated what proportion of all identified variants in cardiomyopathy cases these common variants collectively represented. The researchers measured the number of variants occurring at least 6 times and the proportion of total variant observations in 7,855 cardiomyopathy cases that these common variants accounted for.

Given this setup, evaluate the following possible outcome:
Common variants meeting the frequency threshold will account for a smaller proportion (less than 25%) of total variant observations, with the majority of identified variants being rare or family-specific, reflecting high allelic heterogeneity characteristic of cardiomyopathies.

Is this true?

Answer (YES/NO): NO